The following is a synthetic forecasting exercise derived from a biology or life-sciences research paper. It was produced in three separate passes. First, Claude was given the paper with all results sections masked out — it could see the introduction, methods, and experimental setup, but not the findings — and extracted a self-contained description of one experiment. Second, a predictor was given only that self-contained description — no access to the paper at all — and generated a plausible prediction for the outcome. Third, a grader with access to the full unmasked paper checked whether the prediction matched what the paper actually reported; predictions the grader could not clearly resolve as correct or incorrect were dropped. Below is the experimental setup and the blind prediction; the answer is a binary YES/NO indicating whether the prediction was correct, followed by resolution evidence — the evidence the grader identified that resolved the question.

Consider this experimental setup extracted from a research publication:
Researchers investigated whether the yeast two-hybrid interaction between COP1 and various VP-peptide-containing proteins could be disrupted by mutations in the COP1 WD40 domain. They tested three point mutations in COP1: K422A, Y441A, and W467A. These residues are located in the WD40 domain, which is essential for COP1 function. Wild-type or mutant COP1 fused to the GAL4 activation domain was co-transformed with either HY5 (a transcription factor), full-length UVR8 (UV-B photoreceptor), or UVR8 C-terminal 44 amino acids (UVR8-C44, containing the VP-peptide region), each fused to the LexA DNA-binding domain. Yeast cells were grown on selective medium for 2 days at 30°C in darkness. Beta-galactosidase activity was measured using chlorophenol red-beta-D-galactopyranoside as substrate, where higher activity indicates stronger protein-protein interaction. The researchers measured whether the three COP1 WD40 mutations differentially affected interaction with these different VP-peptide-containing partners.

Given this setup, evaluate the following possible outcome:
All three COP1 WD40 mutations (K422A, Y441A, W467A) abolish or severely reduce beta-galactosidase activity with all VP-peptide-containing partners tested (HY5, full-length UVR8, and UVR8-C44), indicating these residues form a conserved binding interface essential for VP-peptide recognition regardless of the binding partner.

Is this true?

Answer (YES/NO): NO